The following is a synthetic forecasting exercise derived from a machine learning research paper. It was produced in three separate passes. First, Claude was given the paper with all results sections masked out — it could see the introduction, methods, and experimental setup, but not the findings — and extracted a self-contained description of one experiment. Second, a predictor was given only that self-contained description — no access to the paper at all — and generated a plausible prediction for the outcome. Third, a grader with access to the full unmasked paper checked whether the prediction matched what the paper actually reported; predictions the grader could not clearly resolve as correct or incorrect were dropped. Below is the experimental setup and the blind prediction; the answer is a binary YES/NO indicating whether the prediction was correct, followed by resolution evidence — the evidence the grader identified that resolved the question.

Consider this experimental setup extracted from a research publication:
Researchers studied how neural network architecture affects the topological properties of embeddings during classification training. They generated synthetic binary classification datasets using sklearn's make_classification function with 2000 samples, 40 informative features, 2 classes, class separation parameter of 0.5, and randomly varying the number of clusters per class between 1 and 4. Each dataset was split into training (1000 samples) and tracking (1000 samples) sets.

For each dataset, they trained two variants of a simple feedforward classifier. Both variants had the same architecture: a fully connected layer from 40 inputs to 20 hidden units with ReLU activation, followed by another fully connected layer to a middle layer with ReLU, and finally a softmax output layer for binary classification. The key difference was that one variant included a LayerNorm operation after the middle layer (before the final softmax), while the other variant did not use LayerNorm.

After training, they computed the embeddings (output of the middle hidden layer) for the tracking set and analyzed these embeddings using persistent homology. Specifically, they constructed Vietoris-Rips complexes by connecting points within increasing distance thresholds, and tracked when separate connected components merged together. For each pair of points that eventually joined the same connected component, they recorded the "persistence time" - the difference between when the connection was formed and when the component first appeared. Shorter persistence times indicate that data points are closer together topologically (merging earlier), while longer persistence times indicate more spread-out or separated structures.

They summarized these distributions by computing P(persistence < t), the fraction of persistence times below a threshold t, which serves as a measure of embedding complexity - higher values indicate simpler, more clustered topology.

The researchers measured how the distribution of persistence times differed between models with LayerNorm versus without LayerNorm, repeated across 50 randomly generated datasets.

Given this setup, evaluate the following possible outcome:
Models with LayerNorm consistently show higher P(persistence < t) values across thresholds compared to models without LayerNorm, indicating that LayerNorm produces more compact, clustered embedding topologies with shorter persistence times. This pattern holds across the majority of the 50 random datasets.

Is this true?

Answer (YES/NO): YES